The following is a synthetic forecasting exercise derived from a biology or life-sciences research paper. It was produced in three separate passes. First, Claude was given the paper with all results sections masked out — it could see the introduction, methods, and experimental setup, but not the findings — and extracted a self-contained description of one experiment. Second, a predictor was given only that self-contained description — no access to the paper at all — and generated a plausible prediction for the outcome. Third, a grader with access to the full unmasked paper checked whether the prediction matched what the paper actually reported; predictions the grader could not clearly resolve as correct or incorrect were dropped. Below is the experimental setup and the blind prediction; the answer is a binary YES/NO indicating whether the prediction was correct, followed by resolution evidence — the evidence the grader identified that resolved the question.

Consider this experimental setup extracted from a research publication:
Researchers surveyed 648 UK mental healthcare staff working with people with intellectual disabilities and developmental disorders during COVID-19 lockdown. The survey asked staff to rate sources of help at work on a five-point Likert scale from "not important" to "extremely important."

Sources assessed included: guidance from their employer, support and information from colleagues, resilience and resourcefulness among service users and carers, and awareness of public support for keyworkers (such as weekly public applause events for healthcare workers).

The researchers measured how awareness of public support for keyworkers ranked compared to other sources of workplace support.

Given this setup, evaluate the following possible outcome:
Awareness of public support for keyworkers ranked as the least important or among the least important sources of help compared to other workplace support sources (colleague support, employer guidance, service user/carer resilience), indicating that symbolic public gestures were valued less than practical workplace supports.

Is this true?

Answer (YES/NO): YES